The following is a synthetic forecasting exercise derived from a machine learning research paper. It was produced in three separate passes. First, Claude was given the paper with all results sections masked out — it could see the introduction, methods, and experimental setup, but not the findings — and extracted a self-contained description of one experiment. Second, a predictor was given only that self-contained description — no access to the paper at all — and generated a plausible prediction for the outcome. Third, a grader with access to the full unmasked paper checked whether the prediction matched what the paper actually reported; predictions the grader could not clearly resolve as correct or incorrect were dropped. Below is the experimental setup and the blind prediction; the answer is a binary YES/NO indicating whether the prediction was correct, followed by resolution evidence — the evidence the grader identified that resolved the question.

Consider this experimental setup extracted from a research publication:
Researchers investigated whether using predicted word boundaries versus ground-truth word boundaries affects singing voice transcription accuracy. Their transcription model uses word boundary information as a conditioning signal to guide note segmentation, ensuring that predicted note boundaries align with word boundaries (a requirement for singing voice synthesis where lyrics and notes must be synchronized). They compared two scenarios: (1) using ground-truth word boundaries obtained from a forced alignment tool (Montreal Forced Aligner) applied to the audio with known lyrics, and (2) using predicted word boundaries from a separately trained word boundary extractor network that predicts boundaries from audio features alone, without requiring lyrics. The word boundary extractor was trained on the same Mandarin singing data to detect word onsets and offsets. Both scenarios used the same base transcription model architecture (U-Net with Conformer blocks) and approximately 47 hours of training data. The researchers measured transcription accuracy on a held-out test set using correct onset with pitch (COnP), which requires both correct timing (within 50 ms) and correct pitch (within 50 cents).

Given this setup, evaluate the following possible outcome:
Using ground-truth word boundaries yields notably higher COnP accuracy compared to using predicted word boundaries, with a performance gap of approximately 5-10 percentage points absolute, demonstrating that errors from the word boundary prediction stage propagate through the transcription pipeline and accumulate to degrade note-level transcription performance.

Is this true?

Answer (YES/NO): NO